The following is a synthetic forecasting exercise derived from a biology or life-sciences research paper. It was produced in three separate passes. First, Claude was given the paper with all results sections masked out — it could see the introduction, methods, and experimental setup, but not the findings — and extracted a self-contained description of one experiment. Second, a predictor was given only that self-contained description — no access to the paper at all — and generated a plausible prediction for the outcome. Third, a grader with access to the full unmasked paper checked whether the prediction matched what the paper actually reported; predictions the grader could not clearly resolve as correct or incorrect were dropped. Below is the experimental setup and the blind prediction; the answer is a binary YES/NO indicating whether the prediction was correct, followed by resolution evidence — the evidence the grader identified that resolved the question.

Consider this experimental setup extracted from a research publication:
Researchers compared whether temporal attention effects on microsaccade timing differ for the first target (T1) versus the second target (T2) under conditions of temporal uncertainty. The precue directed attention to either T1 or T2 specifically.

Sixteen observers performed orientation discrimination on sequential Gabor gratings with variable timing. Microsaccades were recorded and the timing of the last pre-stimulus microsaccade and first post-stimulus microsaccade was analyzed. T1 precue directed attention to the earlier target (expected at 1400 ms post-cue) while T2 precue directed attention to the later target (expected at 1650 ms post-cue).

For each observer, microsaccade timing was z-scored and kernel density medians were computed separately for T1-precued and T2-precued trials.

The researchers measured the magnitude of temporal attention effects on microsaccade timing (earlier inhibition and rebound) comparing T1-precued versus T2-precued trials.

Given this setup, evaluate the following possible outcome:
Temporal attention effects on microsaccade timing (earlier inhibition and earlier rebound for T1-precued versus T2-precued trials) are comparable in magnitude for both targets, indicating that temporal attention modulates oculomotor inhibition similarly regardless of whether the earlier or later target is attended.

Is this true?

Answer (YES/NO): NO